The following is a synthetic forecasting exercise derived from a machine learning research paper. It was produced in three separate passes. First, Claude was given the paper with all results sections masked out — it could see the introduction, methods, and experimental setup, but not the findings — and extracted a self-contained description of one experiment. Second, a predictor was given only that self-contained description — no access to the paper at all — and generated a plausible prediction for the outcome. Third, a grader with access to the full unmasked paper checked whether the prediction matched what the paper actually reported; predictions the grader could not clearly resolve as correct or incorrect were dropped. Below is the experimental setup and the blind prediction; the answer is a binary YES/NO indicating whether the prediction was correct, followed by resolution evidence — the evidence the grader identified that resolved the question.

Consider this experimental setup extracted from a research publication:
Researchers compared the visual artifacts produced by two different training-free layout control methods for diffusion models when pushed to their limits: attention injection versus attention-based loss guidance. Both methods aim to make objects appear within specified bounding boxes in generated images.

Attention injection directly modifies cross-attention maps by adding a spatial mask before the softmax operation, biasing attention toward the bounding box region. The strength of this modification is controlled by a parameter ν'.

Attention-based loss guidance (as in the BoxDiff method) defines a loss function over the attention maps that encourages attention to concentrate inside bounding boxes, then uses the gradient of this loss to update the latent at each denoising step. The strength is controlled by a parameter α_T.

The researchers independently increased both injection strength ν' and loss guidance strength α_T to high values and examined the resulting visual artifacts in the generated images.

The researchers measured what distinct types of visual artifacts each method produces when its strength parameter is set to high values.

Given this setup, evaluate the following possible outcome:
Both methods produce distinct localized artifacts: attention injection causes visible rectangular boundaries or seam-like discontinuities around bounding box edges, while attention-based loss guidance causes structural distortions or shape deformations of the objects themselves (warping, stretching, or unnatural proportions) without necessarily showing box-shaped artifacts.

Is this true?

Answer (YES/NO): NO